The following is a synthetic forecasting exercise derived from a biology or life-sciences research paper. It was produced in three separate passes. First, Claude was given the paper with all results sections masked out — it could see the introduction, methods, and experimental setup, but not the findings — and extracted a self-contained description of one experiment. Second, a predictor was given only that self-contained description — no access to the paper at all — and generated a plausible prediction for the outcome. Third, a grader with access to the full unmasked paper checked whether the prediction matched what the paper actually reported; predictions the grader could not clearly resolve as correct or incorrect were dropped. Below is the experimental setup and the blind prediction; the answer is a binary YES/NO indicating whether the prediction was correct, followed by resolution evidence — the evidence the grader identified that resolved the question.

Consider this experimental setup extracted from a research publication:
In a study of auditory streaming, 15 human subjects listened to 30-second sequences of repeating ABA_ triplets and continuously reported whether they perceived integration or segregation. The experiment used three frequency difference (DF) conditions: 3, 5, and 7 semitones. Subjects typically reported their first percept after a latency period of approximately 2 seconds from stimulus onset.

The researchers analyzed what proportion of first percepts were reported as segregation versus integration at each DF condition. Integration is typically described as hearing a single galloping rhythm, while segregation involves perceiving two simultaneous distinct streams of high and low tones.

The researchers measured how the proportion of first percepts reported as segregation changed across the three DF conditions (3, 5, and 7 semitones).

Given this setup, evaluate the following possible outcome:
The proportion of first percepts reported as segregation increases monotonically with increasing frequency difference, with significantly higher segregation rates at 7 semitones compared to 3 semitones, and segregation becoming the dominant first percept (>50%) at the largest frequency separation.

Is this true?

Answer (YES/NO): NO